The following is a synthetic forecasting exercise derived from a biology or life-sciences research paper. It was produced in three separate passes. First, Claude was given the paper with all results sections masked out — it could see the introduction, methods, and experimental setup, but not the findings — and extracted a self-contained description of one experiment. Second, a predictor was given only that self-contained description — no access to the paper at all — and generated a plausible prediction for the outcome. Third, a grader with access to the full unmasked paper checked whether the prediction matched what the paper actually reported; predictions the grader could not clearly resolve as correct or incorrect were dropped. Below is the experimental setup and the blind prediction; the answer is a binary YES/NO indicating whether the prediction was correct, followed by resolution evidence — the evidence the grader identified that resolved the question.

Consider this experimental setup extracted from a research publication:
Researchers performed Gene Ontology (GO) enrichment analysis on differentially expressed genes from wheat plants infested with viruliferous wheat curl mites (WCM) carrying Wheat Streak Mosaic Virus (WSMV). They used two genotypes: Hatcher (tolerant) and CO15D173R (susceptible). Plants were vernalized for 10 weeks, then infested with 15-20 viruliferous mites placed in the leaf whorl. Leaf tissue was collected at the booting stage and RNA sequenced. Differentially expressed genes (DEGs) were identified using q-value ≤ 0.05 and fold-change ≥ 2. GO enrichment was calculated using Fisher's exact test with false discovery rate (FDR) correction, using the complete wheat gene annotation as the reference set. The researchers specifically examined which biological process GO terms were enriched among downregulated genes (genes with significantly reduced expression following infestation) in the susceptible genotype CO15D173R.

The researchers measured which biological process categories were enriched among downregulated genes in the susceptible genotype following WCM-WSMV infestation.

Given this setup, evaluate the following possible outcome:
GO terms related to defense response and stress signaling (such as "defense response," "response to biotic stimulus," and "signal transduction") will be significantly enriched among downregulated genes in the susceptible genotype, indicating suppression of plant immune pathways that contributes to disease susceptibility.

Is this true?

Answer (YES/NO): NO